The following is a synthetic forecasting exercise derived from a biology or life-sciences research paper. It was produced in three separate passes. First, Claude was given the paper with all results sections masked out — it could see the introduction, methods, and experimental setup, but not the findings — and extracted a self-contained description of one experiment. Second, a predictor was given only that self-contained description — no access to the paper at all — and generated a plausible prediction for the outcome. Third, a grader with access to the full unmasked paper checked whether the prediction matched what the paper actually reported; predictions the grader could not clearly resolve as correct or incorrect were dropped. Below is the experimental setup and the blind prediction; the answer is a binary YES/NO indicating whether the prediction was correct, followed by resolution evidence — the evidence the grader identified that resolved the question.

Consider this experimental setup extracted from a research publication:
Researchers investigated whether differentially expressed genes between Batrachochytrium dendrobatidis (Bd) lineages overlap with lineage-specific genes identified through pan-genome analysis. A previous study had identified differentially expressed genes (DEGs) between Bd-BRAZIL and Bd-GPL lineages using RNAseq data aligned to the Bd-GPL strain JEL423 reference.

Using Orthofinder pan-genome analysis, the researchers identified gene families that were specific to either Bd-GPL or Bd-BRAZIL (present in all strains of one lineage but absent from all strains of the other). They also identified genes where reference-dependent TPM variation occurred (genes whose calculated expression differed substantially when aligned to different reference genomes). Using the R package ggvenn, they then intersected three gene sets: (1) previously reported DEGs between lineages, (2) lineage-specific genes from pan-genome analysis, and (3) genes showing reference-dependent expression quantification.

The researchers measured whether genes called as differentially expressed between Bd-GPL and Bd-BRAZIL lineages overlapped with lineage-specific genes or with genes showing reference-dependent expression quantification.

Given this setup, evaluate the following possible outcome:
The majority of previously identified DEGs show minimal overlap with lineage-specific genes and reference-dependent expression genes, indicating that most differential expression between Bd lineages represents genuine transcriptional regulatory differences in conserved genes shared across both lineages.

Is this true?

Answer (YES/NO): NO